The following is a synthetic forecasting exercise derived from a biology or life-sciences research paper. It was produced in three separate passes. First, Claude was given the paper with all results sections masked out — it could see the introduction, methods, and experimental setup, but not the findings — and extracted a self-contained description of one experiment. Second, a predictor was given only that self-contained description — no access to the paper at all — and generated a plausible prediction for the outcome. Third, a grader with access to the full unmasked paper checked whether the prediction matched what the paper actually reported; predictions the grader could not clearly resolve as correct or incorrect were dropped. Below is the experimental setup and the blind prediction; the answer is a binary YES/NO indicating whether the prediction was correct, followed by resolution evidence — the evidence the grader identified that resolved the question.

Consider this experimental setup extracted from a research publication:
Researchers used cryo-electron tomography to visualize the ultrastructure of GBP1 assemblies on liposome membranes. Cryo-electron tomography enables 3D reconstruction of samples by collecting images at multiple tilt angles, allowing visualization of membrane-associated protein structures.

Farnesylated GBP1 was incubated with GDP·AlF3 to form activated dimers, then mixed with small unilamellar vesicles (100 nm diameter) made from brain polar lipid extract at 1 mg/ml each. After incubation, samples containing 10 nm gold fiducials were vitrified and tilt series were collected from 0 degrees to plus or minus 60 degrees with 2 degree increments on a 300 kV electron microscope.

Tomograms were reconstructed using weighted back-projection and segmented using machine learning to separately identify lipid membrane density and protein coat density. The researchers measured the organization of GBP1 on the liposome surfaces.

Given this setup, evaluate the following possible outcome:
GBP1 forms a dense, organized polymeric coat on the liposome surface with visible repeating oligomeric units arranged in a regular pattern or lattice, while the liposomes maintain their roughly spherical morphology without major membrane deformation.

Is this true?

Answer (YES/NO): NO